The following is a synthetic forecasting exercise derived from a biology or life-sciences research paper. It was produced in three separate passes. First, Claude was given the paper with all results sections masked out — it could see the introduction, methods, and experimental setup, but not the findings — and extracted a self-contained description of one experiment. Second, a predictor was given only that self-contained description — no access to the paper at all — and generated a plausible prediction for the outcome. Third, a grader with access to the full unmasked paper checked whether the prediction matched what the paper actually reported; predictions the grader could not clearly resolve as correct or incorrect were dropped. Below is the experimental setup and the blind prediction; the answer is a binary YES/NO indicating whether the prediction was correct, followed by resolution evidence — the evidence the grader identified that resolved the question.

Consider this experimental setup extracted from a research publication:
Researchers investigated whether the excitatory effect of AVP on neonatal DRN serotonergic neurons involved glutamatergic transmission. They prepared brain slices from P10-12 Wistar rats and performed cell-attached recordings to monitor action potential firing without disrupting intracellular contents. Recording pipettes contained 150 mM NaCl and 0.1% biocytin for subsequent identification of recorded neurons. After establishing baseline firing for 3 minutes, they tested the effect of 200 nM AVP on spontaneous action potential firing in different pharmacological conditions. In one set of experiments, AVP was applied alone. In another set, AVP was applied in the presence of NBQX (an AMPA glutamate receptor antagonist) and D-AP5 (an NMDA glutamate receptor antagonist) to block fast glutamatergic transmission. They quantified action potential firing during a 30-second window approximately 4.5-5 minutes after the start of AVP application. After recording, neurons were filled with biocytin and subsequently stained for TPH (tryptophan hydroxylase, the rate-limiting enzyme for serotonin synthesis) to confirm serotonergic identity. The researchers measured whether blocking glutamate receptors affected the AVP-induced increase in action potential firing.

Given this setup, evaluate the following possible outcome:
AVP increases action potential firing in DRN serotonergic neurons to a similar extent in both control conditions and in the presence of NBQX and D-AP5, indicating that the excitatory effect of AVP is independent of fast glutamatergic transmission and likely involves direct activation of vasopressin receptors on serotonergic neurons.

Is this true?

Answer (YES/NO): NO